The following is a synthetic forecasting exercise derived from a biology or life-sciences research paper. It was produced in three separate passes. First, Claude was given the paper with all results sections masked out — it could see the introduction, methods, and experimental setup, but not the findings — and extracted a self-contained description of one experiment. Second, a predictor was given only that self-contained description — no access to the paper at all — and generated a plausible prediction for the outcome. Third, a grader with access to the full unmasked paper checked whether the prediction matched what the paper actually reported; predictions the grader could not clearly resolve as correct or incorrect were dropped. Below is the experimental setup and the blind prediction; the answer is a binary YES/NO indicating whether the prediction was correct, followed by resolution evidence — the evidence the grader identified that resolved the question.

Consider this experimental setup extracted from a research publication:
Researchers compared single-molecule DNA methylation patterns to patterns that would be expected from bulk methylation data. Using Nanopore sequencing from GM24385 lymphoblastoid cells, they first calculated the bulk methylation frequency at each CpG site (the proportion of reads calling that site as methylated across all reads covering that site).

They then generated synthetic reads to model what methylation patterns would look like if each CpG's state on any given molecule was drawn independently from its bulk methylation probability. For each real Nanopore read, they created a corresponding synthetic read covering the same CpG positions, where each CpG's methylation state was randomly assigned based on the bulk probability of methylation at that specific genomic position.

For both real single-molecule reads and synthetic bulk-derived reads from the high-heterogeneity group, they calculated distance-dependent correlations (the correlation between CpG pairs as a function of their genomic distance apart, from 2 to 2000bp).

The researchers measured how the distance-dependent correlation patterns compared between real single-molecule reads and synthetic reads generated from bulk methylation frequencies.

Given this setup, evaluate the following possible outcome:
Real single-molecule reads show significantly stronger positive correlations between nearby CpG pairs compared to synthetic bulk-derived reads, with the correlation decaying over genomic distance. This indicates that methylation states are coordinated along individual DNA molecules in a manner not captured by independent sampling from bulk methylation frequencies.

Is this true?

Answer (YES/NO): NO